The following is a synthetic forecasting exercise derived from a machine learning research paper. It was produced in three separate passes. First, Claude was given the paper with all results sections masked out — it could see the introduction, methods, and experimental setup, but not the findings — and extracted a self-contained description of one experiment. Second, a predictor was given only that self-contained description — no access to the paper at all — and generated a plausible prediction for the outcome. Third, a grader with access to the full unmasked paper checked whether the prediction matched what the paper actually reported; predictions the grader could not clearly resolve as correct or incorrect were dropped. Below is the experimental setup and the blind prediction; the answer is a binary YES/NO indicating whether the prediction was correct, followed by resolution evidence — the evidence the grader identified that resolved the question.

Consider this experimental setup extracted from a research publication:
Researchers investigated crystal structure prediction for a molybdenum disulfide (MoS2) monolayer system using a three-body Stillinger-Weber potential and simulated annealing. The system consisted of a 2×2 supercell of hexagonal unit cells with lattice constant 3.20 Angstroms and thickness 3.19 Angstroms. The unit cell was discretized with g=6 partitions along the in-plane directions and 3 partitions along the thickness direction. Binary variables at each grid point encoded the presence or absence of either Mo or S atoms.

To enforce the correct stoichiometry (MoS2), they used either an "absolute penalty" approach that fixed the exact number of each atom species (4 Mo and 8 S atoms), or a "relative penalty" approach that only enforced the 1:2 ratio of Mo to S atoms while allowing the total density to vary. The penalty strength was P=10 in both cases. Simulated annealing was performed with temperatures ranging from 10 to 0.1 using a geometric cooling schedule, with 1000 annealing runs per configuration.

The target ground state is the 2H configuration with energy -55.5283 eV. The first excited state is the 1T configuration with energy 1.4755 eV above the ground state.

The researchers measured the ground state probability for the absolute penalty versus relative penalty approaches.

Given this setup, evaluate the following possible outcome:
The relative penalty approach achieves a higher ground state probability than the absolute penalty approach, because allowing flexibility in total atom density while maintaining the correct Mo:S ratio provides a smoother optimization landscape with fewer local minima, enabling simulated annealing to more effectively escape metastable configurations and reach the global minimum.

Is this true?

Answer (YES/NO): NO